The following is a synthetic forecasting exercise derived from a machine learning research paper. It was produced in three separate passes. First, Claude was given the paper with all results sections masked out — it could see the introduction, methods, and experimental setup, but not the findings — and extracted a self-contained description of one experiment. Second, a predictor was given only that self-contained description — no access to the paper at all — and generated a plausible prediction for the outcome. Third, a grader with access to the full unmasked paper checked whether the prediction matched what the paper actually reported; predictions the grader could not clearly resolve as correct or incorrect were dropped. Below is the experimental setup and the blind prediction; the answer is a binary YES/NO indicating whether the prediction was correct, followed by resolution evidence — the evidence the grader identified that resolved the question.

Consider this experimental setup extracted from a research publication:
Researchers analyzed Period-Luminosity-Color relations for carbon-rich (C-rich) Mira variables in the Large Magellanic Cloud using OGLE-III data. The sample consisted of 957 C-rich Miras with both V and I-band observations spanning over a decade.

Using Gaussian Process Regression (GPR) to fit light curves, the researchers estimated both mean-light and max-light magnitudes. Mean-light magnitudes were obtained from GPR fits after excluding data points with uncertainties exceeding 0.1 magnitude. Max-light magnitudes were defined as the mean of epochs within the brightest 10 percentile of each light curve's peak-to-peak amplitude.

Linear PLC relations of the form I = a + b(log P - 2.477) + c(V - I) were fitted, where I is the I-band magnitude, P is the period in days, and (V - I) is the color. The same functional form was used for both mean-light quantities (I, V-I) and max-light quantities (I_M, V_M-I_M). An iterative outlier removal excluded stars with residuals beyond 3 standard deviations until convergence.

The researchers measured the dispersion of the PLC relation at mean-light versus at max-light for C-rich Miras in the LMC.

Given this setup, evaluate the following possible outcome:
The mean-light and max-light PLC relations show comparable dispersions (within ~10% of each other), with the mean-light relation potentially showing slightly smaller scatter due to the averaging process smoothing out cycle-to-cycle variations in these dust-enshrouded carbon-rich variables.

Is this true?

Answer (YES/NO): NO